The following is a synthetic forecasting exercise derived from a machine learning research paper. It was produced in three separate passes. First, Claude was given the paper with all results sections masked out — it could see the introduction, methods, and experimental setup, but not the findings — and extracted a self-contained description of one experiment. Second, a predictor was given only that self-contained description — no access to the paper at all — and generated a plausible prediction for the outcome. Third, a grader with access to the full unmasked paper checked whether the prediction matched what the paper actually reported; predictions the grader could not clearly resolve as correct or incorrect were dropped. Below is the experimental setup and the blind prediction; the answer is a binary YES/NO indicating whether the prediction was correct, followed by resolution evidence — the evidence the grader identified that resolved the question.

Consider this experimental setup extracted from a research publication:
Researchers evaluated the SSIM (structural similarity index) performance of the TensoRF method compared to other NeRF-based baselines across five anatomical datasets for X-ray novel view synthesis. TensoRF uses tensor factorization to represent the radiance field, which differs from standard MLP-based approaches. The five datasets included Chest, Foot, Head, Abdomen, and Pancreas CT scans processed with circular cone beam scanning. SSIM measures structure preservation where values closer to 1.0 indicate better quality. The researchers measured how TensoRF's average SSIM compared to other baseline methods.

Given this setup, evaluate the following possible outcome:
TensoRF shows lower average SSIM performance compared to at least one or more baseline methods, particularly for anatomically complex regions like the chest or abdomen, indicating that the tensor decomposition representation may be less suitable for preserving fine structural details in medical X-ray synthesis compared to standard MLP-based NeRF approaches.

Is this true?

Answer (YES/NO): YES